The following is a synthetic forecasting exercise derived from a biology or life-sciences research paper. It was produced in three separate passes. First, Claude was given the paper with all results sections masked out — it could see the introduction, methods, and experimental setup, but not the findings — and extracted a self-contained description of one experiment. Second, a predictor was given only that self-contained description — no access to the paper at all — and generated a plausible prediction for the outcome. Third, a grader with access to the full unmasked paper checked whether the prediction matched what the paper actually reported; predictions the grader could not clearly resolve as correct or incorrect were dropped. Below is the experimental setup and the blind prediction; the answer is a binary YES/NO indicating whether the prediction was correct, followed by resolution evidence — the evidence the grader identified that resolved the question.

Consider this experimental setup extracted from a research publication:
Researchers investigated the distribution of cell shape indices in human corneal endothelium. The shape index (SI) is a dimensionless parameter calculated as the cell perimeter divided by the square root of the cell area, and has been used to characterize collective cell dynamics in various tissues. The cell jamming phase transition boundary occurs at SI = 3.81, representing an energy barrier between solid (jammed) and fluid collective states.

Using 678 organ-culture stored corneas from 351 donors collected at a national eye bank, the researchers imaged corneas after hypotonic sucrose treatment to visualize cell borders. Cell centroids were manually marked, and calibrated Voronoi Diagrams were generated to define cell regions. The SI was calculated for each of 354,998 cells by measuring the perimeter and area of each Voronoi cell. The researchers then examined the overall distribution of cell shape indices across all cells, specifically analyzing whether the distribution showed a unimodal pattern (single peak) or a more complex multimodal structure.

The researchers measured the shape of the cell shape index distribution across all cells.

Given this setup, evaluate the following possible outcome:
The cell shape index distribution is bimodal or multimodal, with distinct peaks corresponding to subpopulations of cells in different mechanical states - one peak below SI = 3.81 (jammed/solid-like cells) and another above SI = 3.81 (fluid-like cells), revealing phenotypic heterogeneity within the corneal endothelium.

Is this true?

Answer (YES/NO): YES